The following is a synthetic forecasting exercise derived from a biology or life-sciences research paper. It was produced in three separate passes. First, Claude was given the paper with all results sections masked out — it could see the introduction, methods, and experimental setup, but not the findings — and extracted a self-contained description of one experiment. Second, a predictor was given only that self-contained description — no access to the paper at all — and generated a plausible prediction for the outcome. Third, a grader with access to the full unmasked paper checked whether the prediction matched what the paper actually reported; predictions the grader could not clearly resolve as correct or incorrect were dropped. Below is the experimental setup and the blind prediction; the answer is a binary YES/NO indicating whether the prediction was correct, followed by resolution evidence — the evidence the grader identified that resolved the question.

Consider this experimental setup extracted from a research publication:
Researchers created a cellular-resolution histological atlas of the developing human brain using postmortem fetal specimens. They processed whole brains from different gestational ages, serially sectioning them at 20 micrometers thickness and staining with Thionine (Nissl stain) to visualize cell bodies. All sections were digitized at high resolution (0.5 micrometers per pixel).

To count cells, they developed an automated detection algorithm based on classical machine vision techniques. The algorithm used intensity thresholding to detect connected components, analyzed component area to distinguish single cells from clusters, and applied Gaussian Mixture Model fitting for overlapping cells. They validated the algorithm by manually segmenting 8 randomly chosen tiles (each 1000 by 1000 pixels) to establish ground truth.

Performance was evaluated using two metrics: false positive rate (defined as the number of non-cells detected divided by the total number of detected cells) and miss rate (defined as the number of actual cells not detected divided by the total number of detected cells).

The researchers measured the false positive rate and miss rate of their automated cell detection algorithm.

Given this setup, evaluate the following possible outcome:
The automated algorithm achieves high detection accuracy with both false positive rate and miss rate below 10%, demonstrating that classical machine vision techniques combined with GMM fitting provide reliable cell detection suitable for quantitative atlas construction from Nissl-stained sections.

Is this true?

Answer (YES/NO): NO